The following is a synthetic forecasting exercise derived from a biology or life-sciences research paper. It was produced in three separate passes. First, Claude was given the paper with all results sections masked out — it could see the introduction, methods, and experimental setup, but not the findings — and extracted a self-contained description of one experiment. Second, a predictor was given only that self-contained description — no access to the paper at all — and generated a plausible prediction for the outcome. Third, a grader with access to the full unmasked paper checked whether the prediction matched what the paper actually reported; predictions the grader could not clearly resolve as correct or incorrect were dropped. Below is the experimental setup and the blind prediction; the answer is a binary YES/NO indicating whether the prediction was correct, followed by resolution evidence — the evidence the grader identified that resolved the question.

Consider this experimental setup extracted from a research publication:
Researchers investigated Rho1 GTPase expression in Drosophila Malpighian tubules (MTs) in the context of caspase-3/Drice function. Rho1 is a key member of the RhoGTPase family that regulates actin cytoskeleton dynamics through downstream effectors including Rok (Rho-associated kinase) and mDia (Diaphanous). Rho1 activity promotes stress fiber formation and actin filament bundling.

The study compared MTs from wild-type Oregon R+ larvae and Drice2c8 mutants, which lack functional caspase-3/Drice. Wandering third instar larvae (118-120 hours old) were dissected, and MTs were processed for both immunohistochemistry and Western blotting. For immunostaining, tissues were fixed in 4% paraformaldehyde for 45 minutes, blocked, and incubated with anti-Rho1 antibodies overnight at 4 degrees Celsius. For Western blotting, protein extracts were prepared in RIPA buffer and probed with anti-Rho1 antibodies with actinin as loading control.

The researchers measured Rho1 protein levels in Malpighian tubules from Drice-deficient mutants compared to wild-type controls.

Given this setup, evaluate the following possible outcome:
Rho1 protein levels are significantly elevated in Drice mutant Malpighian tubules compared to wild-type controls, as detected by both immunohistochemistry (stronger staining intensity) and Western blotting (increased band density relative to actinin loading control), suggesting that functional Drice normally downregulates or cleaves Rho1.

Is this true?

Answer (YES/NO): NO